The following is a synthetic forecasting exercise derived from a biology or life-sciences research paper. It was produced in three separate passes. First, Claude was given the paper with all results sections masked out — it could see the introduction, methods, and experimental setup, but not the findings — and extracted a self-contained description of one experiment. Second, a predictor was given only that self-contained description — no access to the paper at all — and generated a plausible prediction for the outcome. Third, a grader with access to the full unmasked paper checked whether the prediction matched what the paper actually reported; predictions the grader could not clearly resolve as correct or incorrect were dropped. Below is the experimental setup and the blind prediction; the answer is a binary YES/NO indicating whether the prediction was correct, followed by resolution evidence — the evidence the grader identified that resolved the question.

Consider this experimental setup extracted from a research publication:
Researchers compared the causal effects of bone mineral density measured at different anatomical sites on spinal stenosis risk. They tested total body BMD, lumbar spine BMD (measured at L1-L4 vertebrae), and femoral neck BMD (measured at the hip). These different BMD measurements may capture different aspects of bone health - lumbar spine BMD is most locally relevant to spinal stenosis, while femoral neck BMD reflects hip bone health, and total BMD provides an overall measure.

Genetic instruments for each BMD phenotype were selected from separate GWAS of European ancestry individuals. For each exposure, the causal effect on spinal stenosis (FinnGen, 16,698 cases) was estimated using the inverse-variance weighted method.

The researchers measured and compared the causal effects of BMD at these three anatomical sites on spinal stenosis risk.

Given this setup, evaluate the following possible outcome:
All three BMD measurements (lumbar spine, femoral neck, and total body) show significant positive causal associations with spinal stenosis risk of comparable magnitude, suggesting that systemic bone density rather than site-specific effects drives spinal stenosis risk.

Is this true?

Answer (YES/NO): NO